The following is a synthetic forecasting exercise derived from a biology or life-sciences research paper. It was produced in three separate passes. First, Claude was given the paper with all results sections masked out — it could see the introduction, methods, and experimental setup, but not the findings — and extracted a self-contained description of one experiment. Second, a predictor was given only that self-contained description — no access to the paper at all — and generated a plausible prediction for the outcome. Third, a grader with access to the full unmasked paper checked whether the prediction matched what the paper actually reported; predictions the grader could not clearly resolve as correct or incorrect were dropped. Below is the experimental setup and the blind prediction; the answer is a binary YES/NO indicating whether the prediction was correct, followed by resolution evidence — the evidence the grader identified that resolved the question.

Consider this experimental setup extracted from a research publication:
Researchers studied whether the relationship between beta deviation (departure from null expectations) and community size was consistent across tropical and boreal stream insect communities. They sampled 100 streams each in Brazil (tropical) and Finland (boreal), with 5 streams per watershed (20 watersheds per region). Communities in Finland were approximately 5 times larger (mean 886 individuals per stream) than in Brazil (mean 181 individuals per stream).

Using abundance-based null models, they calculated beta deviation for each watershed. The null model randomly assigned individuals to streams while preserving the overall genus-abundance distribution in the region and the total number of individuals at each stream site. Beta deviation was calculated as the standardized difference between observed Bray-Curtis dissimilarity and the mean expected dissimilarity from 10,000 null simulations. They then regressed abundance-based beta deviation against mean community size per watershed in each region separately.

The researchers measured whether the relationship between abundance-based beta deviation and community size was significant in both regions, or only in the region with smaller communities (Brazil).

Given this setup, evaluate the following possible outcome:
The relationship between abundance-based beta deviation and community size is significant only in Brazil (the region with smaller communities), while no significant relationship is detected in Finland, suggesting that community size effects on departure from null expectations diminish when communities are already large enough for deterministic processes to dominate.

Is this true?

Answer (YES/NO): NO